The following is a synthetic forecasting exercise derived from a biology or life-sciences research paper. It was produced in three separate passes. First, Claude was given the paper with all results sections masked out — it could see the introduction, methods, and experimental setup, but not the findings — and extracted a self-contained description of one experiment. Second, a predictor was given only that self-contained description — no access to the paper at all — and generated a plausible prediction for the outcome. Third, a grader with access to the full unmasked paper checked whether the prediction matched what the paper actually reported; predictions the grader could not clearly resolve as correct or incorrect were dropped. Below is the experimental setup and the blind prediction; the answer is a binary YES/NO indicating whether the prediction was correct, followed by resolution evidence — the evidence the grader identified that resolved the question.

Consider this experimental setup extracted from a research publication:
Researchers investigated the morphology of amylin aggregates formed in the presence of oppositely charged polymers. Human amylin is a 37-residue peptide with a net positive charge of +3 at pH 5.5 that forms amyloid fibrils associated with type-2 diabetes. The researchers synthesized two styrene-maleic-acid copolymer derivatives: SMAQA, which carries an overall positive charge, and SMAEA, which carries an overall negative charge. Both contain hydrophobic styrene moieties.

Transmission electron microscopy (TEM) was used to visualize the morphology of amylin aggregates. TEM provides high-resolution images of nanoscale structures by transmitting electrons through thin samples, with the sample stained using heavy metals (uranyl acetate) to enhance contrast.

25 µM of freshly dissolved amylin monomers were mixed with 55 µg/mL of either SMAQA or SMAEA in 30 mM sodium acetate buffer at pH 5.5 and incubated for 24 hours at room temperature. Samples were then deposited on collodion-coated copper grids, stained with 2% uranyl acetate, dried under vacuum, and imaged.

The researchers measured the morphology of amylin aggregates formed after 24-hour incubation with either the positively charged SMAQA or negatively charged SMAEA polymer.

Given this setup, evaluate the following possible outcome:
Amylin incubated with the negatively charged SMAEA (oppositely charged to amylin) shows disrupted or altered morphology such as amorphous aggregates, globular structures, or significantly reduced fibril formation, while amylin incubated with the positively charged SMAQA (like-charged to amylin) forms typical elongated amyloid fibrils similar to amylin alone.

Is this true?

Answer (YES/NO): NO